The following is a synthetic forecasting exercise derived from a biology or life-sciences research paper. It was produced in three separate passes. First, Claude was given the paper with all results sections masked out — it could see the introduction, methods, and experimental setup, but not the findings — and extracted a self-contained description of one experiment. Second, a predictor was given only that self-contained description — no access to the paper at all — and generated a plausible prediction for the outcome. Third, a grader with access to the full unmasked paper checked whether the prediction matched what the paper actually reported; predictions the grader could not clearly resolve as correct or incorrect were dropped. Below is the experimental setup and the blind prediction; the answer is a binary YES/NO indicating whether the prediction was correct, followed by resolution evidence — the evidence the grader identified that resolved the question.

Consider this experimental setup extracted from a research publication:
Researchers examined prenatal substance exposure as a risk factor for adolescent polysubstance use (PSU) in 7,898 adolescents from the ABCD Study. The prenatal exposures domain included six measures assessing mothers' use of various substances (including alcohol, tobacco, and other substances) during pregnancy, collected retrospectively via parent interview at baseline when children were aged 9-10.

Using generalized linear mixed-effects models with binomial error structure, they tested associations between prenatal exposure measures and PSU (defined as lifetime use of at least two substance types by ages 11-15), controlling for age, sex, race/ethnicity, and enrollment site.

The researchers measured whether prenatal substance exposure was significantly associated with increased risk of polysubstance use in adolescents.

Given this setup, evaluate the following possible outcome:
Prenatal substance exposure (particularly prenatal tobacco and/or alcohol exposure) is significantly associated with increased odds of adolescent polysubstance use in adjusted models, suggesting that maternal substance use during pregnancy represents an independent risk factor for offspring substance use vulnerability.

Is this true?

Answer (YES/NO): YES